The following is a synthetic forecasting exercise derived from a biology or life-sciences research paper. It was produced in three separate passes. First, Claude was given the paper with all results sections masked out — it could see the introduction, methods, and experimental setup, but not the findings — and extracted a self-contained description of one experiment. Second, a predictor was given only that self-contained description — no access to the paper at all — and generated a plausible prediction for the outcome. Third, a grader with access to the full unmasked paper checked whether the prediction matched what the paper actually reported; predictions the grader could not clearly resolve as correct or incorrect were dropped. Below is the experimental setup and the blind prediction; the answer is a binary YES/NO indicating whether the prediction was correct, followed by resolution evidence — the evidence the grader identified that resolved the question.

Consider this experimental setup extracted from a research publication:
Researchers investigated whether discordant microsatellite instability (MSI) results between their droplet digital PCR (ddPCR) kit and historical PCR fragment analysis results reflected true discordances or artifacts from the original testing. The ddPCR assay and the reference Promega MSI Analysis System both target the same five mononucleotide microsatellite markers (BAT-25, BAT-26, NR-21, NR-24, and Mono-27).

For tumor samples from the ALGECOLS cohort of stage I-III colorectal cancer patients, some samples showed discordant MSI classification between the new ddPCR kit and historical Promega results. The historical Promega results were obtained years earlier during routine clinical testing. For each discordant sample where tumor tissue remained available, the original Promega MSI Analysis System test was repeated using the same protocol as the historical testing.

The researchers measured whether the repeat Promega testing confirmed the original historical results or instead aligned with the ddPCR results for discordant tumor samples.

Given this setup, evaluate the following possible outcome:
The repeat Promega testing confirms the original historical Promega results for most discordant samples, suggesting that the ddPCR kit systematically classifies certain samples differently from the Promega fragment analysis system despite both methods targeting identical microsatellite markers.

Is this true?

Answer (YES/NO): NO